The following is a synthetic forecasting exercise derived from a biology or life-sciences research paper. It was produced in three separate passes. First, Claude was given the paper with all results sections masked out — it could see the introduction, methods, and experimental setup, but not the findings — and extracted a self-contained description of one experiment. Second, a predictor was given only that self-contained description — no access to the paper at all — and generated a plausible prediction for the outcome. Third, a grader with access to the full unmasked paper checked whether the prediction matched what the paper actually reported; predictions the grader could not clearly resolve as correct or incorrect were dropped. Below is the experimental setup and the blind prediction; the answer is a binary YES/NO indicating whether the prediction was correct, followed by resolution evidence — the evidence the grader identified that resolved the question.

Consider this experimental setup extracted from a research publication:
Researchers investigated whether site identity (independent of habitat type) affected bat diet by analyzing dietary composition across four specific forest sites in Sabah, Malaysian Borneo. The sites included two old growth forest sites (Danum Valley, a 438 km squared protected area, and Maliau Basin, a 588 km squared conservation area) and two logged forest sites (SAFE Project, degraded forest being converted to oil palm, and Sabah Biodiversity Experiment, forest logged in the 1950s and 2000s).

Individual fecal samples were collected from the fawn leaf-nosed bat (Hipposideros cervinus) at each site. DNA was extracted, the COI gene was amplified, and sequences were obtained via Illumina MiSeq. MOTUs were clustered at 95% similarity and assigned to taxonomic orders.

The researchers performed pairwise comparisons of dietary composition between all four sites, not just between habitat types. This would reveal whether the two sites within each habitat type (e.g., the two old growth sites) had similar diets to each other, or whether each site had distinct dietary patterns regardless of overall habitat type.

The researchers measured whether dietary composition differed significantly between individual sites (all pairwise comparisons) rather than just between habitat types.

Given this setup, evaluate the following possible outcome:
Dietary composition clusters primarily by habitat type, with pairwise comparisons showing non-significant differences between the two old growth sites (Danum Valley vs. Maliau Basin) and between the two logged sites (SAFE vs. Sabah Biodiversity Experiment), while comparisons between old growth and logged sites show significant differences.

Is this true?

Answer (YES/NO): NO